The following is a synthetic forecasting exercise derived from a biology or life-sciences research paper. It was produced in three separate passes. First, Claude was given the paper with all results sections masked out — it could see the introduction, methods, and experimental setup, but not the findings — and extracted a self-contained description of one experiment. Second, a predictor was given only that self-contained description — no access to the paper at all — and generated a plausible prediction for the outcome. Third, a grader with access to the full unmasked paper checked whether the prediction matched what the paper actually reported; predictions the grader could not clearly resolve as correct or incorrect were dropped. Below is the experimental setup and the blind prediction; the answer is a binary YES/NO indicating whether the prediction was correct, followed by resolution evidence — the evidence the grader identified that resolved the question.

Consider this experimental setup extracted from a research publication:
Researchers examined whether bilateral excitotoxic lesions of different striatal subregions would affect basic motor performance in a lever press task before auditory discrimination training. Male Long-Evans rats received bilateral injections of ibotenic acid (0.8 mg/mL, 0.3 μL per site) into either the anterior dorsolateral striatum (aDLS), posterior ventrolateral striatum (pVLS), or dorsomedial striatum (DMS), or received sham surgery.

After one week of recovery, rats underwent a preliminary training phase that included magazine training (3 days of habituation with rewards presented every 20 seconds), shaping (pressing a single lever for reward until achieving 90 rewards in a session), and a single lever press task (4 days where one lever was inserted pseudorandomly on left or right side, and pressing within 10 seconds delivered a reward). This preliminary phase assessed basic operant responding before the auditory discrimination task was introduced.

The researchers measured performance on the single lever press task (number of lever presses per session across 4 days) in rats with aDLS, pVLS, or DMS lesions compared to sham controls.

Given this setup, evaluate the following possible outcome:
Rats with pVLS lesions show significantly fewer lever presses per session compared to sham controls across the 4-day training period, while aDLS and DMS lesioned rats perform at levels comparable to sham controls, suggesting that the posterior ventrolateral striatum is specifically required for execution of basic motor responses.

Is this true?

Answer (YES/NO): NO